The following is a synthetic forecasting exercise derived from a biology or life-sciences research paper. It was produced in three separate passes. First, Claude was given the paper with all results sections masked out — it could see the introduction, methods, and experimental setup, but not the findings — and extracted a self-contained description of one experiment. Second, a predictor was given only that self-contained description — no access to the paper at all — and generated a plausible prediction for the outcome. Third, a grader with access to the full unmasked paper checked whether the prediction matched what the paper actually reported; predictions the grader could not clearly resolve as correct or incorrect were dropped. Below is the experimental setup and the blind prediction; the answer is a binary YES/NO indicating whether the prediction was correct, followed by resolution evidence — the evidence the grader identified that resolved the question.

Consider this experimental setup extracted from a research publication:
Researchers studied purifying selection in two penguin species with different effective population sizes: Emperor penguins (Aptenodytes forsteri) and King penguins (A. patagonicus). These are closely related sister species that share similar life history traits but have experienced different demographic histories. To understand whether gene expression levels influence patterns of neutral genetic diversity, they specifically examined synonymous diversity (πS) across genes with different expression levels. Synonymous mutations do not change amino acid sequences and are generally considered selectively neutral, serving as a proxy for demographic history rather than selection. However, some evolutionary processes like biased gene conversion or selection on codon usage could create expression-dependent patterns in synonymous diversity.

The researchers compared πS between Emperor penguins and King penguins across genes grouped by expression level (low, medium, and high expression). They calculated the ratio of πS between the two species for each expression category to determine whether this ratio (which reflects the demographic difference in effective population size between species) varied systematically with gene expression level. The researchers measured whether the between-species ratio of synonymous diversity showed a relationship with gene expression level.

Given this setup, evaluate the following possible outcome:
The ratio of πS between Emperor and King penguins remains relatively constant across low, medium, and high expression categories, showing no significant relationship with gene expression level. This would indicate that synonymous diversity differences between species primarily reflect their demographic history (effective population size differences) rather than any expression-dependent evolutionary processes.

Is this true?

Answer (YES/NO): YES